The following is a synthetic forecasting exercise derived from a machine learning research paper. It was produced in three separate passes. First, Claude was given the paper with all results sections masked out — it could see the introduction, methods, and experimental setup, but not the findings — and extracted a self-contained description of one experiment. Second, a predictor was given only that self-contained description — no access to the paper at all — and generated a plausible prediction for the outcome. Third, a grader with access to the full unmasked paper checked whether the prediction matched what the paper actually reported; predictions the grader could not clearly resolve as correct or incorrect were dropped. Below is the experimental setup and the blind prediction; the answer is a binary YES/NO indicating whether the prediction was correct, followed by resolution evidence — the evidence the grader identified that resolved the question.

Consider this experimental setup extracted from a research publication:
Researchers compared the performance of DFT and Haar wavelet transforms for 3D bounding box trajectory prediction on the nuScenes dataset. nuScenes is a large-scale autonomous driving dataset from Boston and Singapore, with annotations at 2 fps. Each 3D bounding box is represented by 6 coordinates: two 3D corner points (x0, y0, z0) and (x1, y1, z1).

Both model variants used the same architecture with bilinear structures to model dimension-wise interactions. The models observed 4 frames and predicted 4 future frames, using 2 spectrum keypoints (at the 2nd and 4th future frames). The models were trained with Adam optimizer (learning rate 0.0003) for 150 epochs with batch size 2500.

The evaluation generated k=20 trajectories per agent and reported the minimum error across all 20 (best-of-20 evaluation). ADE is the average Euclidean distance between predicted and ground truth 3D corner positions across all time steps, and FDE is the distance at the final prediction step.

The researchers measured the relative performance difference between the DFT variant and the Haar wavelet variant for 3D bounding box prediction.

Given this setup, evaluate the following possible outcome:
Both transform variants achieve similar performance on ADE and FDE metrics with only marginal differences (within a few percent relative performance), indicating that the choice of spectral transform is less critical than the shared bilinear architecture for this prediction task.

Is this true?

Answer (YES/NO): NO